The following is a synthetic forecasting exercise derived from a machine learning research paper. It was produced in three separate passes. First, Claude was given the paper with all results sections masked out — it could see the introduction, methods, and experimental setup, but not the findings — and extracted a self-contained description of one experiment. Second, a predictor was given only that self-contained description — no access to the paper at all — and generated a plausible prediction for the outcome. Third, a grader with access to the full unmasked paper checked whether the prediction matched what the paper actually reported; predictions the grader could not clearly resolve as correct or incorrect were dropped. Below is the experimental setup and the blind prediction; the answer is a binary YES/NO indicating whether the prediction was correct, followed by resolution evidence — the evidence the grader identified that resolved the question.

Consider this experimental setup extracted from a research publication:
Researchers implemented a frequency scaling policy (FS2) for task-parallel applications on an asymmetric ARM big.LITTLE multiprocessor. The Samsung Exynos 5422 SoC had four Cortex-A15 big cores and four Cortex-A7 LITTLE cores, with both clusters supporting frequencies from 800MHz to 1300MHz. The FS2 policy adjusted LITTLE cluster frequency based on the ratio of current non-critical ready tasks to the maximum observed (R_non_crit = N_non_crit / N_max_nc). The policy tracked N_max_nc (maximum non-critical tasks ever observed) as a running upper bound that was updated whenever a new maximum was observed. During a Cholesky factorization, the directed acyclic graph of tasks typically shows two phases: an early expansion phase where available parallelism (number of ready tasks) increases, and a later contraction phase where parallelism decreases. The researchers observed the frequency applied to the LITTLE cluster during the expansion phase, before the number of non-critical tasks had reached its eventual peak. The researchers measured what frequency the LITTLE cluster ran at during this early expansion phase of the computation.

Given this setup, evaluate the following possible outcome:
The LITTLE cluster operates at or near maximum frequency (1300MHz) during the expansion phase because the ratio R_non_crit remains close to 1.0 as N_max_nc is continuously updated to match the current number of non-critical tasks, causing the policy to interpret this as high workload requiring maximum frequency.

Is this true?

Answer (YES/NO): YES